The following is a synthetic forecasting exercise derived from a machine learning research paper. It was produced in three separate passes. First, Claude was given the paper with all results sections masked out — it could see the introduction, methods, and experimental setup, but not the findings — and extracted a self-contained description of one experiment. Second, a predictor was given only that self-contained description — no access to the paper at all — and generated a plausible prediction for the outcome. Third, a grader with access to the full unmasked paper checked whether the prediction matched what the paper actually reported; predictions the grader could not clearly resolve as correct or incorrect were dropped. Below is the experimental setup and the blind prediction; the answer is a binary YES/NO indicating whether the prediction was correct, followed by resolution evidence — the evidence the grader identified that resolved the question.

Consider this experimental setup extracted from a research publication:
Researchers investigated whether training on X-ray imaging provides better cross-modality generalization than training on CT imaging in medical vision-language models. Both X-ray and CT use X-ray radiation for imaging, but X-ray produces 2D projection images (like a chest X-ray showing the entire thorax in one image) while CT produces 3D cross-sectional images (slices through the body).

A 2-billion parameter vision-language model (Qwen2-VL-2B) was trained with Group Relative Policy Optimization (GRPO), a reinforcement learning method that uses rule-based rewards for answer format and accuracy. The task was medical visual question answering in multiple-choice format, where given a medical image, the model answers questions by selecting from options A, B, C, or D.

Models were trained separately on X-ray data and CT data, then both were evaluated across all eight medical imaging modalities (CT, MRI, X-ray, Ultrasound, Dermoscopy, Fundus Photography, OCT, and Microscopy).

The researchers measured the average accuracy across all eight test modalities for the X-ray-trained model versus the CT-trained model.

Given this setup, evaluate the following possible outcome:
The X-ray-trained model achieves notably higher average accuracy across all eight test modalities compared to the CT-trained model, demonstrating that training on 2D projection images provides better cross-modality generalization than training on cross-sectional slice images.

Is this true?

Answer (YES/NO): NO